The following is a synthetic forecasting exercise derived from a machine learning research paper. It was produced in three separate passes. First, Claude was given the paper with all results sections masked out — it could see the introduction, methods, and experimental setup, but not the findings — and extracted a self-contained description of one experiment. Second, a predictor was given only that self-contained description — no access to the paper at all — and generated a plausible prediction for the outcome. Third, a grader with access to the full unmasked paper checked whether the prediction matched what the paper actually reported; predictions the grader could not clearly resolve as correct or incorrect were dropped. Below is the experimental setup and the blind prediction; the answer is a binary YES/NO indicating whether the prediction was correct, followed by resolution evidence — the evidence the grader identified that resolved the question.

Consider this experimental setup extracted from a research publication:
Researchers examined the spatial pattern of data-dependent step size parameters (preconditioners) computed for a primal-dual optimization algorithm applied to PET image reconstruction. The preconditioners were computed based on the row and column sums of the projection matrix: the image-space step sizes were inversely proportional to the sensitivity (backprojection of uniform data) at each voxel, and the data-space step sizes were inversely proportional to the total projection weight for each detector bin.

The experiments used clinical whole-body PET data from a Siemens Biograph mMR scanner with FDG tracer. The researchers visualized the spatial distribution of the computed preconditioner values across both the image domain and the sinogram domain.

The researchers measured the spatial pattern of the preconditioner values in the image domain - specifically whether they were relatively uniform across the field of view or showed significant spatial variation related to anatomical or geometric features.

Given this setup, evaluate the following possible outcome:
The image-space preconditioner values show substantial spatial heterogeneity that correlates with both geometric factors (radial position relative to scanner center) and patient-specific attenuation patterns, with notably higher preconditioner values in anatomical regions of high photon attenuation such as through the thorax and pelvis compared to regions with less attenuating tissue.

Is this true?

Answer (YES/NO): NO